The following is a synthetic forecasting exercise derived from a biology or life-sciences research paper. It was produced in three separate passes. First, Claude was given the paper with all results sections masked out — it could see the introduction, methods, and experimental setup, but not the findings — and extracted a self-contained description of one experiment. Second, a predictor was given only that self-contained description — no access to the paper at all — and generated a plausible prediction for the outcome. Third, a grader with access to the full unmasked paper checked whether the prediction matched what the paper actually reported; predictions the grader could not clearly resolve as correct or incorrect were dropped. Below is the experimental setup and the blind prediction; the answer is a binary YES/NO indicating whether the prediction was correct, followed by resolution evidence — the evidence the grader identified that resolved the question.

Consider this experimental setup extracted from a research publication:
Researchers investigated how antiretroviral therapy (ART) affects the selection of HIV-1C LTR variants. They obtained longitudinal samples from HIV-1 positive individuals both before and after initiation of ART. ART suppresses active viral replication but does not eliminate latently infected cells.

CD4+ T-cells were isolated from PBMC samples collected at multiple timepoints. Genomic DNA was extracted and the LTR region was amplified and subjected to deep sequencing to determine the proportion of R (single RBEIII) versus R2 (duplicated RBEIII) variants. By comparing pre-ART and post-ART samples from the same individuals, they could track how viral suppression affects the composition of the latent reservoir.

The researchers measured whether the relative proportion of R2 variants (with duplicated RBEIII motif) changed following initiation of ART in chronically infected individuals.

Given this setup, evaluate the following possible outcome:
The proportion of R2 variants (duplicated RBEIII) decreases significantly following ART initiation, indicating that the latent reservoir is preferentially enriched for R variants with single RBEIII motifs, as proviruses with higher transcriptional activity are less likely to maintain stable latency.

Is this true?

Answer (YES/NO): NO